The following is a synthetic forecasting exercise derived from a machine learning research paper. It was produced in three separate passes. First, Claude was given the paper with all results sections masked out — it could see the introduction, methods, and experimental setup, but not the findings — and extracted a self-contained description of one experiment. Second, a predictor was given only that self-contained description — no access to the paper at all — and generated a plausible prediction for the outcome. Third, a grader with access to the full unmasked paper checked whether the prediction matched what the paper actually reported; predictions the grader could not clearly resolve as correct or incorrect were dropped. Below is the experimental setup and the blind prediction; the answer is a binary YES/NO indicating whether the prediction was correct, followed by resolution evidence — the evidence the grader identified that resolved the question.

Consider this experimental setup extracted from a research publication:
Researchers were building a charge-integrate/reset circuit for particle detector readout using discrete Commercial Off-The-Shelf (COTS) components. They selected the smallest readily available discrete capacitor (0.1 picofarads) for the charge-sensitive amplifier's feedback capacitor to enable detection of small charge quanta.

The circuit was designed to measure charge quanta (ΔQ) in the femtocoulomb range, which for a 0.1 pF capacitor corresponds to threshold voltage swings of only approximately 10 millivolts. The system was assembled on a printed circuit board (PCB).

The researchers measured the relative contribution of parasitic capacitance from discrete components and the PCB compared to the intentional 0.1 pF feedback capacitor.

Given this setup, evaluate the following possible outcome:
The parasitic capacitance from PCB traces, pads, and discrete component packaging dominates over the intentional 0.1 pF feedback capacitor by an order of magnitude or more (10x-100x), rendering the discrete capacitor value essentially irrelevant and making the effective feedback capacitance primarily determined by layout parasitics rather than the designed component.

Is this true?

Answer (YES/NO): NO